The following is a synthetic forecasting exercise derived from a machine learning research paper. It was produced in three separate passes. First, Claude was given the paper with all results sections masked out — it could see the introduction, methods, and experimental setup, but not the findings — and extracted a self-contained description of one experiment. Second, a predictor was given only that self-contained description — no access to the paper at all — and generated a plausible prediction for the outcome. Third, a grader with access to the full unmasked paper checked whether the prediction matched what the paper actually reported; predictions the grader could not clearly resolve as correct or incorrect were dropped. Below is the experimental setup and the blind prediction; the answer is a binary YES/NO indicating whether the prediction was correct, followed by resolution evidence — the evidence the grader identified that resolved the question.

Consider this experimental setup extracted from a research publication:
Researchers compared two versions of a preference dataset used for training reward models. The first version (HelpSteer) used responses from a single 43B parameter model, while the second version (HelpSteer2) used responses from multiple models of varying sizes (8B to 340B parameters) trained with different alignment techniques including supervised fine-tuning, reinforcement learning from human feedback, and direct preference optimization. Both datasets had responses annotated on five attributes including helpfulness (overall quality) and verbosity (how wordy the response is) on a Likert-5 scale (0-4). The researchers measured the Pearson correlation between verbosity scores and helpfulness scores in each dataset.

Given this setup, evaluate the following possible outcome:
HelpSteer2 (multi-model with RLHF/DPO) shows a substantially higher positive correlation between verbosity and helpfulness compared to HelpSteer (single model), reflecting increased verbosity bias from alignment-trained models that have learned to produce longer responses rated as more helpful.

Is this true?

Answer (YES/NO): NO